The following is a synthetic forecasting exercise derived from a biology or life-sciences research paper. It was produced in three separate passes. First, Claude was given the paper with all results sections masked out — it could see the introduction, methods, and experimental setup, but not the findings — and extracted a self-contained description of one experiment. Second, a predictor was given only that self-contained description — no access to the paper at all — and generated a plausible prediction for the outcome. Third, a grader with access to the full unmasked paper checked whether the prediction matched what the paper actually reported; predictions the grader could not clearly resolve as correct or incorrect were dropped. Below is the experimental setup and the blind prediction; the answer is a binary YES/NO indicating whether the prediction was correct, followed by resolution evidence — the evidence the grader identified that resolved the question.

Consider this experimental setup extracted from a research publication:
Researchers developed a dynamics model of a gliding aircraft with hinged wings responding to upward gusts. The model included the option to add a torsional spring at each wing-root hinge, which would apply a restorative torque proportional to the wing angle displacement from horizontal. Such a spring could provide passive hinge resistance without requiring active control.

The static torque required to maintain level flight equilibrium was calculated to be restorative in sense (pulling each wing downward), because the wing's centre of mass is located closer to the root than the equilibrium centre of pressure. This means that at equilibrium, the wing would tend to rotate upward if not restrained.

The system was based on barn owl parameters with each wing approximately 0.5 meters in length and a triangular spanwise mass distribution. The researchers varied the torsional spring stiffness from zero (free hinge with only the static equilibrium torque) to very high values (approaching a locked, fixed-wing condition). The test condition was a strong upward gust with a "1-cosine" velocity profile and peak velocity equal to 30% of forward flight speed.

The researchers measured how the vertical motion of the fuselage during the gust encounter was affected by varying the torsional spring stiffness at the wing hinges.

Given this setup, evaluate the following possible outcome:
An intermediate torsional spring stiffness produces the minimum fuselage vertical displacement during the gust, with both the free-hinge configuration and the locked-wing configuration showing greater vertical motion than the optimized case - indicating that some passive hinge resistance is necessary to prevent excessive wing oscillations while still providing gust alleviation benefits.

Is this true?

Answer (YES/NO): NO